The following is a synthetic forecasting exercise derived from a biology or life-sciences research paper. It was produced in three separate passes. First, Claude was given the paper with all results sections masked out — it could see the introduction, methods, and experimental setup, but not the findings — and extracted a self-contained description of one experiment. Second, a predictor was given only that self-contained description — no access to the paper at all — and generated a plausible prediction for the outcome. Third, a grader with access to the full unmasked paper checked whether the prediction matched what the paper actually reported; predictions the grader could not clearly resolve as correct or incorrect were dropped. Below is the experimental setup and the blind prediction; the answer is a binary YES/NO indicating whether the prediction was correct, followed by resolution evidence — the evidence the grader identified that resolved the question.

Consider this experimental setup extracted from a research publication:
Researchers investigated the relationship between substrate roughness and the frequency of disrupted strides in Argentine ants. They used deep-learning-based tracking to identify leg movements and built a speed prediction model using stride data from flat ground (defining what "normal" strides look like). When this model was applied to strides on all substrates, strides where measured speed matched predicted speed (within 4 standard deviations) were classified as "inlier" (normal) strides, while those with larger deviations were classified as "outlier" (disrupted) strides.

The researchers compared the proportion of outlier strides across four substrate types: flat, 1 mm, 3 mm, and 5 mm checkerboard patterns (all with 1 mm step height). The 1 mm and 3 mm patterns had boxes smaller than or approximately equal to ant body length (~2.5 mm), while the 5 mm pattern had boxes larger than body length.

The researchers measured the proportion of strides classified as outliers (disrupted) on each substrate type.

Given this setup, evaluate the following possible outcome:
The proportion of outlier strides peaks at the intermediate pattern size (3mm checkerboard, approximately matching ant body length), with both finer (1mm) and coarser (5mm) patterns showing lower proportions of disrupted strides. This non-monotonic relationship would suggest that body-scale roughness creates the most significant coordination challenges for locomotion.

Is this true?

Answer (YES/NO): NO